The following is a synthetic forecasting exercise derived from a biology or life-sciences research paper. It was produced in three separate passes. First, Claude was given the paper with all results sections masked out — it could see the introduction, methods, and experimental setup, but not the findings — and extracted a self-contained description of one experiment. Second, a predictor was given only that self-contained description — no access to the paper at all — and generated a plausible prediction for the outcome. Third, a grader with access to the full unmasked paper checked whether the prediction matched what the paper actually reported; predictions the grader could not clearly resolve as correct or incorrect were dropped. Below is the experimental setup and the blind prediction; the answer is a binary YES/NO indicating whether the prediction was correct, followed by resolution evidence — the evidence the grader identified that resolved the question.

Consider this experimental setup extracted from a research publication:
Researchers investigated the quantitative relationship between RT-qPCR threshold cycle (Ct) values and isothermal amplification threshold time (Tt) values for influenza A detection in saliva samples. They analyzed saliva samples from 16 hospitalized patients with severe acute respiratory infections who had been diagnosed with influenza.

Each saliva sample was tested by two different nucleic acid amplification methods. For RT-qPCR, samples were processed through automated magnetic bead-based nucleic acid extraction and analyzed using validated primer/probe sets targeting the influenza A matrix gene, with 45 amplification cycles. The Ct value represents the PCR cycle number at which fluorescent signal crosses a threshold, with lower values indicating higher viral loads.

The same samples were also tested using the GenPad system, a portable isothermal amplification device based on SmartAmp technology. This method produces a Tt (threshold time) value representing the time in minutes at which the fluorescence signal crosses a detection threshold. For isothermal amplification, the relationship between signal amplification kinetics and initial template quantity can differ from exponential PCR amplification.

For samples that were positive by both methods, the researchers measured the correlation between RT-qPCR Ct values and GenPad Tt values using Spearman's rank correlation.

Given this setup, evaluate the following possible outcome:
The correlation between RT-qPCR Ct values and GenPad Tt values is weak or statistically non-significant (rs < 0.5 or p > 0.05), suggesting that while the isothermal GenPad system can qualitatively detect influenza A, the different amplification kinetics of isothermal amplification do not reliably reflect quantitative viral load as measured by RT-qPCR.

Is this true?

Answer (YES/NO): NO